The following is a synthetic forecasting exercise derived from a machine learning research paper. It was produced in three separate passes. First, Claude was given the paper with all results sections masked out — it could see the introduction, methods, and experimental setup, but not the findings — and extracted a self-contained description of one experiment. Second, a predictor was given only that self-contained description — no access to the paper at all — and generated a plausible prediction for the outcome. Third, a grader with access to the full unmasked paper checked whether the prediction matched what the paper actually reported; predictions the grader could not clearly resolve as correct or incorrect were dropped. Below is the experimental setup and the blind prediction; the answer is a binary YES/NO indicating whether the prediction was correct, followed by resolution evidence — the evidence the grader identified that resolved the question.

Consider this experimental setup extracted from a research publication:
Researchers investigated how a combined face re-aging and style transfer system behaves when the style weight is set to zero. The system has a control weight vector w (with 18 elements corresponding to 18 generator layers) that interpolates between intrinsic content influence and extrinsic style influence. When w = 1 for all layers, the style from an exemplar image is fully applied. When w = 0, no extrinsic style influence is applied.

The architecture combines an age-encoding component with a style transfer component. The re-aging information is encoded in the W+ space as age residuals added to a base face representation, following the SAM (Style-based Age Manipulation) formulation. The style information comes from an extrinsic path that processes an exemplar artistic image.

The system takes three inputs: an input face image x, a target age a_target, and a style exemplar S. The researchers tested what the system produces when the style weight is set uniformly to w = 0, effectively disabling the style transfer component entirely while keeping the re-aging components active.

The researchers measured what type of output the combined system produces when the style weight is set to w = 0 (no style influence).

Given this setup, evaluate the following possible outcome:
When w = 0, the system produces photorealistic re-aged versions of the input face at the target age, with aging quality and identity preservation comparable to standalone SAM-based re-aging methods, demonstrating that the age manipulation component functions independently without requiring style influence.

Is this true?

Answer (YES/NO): YES